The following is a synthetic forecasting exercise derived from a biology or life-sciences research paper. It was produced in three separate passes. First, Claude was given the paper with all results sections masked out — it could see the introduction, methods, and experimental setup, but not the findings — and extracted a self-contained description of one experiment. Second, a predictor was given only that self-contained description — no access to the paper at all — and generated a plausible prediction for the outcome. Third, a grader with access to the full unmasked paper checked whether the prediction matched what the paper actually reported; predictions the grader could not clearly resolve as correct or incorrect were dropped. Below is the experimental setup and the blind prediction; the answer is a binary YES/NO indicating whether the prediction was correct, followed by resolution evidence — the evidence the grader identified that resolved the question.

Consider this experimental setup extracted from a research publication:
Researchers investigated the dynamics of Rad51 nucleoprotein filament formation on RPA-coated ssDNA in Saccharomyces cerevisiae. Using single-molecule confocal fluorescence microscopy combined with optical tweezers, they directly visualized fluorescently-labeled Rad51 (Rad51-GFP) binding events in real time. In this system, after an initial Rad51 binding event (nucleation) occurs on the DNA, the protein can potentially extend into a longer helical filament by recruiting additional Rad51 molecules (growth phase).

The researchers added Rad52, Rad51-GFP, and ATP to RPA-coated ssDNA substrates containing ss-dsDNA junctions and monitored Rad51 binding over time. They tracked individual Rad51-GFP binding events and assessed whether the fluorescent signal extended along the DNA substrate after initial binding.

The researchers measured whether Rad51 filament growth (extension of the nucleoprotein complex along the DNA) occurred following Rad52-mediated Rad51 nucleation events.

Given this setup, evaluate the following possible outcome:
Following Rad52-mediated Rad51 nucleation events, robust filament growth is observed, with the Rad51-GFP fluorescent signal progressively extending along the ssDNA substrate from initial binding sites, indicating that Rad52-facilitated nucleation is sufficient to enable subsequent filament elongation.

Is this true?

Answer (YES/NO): NO